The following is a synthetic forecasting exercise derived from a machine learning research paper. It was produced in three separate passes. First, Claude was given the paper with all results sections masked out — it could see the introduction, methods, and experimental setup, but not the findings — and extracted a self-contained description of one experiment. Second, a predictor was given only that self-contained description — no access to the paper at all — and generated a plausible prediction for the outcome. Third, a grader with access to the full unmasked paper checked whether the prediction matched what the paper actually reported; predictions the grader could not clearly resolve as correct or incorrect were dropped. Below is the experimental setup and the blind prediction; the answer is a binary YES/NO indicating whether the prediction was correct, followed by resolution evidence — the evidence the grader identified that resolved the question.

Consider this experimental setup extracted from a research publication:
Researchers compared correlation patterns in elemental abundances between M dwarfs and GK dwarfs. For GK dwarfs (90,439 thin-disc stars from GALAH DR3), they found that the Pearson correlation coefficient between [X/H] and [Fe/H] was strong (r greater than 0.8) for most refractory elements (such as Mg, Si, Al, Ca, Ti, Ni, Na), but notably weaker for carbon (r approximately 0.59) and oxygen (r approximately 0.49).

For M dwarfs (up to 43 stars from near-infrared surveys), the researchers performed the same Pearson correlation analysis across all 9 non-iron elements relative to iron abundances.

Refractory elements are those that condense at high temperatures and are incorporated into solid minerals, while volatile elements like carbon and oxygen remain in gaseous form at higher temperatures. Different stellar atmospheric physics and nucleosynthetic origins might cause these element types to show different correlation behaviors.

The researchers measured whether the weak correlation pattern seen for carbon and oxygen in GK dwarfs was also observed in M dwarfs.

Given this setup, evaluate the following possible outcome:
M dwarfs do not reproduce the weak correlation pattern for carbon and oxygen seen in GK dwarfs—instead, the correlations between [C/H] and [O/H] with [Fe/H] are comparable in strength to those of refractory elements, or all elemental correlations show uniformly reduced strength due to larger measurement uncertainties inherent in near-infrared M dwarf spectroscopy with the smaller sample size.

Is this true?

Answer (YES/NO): YES